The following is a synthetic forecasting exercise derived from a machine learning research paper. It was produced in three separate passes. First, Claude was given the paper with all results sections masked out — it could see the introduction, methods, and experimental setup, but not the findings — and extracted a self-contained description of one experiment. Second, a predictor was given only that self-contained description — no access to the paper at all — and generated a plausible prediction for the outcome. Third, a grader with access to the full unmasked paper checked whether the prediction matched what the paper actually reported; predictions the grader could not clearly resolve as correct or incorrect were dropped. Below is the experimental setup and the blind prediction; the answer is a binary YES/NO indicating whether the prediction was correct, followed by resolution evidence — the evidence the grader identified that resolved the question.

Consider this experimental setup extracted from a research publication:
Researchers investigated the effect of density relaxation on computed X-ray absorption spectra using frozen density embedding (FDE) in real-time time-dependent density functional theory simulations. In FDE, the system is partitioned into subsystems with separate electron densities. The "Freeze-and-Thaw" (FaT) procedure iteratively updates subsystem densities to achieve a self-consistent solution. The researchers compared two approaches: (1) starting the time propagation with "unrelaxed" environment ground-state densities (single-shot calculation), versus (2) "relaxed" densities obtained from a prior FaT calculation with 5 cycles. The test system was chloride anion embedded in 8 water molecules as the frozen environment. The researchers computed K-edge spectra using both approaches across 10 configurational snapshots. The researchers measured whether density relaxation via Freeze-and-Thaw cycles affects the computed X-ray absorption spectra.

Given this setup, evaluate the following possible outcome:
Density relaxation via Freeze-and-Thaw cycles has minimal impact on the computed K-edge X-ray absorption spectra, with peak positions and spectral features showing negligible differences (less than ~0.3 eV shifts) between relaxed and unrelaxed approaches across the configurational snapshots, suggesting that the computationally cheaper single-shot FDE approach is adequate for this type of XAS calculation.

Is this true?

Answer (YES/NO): NO